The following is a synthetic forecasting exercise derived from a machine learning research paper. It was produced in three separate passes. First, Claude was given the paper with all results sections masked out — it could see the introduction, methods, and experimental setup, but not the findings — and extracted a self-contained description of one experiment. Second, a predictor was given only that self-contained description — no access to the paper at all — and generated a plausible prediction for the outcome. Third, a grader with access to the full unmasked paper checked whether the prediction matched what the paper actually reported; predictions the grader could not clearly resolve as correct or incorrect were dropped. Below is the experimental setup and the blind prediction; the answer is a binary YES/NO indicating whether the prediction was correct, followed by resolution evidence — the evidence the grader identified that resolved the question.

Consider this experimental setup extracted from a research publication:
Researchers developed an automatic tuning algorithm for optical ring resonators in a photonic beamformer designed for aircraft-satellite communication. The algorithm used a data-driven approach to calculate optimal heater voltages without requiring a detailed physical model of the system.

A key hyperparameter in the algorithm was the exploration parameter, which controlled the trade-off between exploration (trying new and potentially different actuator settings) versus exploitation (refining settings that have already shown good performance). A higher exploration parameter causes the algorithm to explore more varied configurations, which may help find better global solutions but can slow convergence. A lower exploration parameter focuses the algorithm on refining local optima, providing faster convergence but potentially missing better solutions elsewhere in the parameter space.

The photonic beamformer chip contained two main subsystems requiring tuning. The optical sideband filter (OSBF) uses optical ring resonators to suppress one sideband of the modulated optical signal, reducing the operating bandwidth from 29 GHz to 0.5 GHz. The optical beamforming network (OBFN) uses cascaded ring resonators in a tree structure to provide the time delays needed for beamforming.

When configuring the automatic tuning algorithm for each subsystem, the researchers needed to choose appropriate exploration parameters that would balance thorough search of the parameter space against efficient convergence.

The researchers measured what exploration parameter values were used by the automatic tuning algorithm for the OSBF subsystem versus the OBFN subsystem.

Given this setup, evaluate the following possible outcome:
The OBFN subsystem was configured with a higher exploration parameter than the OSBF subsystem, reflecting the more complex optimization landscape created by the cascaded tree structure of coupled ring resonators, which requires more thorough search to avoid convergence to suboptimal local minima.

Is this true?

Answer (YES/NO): YES